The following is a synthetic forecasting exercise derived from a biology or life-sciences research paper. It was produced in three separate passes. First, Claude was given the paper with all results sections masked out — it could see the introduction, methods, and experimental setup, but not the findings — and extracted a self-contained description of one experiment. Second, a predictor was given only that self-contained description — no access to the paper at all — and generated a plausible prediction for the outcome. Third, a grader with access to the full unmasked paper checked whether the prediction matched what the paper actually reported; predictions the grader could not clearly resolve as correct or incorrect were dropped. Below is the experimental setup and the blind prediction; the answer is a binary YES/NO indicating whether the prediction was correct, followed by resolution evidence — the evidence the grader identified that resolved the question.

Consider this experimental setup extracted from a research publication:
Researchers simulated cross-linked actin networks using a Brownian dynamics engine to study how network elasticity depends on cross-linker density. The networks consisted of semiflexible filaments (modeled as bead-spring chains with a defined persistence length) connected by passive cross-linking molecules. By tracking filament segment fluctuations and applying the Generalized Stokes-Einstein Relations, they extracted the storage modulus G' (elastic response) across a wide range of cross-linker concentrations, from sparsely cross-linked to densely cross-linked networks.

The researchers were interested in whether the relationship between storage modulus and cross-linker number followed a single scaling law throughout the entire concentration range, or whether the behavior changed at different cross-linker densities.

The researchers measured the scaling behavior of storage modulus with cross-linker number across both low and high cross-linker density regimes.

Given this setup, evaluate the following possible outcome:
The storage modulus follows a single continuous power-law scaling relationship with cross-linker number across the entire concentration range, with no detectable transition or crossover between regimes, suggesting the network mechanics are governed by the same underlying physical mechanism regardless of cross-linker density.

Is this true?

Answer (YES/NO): NO